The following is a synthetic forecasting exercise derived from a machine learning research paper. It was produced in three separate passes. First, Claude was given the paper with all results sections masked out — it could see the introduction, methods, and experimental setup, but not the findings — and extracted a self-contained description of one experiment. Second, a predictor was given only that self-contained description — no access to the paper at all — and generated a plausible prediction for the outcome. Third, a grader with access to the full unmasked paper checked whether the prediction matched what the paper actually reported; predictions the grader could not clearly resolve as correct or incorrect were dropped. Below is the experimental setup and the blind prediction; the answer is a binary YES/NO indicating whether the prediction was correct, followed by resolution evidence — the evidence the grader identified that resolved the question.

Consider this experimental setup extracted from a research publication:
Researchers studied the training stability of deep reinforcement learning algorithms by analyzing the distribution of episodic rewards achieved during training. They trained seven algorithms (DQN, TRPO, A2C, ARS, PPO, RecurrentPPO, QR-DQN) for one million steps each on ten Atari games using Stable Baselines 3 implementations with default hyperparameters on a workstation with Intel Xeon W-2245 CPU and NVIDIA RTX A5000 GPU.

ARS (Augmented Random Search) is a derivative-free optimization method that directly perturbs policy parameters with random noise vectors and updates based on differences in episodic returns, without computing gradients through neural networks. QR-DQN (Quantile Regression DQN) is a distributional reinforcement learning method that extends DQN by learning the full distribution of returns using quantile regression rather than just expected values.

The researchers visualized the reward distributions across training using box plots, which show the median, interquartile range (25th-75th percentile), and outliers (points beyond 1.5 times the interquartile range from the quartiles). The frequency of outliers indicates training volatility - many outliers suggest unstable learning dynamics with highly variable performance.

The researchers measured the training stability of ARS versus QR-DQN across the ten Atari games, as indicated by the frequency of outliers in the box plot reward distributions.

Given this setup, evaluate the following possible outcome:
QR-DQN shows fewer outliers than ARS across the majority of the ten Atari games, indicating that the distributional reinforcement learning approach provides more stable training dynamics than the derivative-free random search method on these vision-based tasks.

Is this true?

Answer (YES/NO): NO